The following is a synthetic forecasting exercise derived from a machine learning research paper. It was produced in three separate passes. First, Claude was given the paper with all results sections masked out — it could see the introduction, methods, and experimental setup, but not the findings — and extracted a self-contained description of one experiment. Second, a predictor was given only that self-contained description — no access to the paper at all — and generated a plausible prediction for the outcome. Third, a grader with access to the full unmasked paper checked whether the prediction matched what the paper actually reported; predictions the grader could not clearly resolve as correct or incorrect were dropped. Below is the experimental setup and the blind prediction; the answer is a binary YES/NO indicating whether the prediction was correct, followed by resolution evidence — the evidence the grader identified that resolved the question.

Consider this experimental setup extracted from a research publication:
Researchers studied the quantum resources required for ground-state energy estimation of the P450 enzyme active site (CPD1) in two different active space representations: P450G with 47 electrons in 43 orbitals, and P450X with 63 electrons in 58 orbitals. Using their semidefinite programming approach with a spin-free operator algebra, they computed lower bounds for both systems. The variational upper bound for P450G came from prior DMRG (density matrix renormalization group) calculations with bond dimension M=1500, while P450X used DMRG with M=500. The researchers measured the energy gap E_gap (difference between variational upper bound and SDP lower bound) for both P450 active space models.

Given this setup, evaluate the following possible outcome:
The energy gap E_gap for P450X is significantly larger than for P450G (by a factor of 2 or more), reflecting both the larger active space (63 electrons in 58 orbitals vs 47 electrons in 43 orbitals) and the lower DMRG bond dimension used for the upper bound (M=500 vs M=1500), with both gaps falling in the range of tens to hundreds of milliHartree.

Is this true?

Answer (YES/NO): NO